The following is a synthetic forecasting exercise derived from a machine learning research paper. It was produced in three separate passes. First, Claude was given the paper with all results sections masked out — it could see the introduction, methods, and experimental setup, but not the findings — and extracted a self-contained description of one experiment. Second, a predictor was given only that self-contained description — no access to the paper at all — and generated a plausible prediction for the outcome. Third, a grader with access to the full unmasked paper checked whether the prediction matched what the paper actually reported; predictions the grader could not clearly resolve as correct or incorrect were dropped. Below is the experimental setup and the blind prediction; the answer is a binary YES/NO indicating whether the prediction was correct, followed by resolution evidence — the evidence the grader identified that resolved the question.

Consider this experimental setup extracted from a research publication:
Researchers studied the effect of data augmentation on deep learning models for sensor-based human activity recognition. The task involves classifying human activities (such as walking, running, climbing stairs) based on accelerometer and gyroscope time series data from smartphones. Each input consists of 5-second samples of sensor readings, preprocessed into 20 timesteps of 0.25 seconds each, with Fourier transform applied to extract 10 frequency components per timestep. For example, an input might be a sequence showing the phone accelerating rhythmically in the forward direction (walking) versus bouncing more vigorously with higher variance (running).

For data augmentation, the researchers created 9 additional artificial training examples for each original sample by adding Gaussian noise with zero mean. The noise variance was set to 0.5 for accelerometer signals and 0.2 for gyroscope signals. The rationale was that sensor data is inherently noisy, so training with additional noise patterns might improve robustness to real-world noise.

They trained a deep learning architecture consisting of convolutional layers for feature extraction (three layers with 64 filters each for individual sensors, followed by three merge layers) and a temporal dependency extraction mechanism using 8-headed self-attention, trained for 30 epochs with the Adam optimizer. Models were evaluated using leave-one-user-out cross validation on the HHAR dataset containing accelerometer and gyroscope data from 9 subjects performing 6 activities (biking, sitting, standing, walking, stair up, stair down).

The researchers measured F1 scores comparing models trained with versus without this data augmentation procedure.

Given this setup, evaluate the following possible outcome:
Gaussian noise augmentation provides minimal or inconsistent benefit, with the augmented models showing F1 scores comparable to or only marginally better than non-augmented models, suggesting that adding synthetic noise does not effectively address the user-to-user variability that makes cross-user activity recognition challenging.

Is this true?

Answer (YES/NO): NO